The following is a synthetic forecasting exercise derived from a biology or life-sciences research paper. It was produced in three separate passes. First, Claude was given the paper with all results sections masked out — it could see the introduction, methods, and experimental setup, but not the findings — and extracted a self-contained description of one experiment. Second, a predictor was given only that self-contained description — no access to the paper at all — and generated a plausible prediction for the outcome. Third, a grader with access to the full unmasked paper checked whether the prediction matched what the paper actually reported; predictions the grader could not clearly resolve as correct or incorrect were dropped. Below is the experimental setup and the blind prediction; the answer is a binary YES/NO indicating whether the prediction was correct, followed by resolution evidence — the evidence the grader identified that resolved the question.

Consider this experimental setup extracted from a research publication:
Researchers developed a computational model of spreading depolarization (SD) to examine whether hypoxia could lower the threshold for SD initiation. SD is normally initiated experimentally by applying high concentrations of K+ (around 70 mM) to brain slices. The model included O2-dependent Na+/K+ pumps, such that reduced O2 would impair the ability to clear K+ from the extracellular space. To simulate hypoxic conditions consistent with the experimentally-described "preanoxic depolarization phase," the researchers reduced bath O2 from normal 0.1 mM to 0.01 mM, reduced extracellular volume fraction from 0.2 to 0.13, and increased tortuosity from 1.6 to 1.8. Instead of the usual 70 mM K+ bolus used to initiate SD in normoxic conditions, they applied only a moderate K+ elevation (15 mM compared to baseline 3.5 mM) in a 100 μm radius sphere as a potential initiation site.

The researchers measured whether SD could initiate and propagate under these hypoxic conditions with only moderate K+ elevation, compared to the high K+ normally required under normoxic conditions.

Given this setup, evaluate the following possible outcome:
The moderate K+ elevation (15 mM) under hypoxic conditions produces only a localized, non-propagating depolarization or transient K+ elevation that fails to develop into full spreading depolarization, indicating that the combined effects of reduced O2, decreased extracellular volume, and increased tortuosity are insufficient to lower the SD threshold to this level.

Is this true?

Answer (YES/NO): NO